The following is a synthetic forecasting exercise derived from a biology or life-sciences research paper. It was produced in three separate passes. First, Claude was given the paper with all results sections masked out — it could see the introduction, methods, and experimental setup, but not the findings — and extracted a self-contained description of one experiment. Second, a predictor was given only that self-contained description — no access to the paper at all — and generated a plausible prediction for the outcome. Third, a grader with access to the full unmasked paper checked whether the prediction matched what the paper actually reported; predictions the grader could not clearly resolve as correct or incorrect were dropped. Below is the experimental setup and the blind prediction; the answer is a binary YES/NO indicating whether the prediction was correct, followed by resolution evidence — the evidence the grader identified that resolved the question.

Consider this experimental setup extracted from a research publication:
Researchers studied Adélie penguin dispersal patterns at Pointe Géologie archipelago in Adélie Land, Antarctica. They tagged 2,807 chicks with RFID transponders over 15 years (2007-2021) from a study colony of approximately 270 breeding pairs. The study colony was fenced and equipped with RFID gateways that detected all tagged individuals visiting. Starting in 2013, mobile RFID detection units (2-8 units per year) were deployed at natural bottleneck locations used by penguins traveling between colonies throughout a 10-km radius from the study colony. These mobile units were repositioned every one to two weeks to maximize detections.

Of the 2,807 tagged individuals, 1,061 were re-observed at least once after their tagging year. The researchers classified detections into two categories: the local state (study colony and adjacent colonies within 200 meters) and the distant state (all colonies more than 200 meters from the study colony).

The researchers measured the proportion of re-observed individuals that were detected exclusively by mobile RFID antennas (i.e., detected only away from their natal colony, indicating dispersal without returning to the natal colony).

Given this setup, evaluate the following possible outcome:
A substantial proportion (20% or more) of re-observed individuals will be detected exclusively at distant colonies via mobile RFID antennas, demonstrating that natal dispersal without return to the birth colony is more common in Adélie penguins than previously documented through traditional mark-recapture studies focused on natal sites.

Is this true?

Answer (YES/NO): NO